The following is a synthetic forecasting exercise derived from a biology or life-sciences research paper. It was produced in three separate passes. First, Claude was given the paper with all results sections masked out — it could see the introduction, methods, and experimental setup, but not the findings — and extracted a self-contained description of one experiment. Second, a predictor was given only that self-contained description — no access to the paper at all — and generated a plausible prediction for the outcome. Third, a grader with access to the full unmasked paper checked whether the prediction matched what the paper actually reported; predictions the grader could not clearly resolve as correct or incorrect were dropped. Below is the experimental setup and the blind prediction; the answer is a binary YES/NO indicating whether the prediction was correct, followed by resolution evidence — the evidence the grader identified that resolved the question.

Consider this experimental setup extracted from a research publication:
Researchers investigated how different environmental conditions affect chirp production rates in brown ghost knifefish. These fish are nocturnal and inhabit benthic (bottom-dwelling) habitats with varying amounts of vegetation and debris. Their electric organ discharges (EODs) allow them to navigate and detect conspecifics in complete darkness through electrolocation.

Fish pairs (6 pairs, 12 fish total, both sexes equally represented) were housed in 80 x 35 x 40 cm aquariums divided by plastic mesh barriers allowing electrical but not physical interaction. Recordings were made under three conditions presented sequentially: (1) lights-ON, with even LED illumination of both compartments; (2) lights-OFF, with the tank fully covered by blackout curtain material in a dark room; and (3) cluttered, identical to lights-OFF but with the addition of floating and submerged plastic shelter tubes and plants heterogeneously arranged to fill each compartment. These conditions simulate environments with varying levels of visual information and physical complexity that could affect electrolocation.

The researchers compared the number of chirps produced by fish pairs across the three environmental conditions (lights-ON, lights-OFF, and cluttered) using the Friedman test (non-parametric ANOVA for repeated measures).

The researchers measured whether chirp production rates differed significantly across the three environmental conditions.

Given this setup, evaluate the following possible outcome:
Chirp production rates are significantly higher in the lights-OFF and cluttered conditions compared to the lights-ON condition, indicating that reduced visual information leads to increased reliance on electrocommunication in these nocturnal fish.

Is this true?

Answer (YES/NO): NO